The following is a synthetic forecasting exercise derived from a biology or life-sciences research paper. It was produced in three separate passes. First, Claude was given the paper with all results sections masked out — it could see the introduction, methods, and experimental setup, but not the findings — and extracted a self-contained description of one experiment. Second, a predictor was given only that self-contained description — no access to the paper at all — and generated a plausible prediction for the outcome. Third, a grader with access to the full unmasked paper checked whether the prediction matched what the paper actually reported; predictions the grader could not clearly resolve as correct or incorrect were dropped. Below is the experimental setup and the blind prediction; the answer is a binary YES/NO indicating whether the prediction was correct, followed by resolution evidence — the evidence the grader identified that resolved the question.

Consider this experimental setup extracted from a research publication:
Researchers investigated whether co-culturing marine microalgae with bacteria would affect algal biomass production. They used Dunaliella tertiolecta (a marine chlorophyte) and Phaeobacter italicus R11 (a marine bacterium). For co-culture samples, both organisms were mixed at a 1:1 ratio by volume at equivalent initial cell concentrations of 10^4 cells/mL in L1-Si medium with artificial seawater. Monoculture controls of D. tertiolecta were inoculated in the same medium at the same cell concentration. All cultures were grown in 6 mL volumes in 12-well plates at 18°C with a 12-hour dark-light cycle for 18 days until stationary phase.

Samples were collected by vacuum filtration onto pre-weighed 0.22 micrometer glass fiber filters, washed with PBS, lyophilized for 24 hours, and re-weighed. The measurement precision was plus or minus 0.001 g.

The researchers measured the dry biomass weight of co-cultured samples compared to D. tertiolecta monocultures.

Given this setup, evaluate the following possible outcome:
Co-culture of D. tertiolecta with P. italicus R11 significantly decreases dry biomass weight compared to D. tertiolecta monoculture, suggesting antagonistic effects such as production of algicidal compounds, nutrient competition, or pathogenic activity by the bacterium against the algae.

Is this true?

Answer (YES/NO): NO